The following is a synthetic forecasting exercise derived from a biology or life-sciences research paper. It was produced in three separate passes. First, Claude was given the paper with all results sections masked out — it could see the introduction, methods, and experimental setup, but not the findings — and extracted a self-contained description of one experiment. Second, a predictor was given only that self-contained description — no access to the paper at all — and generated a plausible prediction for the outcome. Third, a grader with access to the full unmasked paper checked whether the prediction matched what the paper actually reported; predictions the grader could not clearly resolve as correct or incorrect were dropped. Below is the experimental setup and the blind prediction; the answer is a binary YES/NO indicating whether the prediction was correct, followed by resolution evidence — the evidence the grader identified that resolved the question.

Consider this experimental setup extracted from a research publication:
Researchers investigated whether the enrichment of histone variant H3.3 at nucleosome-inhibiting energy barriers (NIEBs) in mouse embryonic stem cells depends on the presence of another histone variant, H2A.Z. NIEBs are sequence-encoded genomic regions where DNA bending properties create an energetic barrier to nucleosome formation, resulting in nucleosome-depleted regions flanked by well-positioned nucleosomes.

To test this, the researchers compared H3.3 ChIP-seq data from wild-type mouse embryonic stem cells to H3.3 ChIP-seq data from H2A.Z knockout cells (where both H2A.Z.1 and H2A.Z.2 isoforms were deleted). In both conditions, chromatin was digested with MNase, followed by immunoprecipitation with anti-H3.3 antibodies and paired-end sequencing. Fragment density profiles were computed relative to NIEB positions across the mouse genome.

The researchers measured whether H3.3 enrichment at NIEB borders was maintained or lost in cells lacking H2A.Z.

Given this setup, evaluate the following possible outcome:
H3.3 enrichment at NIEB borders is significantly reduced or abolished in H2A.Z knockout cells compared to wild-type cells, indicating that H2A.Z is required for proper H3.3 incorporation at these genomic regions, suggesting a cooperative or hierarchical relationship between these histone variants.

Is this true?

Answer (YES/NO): YES